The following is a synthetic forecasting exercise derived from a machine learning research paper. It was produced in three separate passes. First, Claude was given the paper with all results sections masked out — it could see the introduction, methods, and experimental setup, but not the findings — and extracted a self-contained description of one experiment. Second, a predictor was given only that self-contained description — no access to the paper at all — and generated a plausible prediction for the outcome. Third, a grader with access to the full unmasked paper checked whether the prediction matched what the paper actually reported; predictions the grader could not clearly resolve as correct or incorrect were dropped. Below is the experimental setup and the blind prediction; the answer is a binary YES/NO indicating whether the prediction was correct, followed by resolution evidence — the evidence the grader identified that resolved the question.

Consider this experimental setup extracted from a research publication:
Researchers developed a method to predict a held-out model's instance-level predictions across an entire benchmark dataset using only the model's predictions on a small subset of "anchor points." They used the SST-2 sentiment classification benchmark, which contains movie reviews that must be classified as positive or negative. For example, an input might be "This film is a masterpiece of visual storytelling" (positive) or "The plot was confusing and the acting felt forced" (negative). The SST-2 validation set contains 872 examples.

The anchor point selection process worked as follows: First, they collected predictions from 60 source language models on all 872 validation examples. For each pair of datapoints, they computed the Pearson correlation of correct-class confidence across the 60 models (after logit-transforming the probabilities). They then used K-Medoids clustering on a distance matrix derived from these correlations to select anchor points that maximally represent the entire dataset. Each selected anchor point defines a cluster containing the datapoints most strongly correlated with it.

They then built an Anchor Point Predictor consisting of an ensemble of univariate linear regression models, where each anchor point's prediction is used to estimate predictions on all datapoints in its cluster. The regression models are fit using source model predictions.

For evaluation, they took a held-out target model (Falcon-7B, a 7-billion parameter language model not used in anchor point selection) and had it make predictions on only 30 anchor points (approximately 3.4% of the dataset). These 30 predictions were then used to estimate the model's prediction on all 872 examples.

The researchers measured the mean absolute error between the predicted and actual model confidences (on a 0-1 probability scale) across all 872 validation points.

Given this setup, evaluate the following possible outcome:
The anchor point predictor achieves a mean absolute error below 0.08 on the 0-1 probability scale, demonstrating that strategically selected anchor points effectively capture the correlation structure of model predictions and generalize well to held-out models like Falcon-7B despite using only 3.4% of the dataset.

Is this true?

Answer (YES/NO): NO